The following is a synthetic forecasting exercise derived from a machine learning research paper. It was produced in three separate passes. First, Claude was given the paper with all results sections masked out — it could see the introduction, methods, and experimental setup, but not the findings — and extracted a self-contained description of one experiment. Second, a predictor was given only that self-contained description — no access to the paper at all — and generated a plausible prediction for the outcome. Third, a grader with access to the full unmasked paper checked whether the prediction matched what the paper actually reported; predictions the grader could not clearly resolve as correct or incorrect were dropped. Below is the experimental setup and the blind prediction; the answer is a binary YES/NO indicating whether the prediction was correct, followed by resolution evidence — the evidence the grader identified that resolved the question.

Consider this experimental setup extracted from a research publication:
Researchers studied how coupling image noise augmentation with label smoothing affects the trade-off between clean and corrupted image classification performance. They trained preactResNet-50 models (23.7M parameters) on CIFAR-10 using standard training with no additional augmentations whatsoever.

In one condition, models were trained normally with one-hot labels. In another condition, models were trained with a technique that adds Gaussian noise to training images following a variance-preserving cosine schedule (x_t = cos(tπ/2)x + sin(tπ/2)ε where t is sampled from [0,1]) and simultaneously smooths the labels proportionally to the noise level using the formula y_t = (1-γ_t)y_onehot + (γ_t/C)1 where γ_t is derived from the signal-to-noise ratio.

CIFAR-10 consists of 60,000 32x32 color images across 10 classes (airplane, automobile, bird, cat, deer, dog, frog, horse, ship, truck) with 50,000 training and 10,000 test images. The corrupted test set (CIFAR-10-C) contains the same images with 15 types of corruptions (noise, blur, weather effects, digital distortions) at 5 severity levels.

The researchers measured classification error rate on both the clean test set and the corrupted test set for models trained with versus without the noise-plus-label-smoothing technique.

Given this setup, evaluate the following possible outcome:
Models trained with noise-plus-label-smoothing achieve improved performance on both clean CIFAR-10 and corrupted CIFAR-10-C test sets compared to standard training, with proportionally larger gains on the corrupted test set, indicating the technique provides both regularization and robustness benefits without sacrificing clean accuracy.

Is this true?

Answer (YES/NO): NO